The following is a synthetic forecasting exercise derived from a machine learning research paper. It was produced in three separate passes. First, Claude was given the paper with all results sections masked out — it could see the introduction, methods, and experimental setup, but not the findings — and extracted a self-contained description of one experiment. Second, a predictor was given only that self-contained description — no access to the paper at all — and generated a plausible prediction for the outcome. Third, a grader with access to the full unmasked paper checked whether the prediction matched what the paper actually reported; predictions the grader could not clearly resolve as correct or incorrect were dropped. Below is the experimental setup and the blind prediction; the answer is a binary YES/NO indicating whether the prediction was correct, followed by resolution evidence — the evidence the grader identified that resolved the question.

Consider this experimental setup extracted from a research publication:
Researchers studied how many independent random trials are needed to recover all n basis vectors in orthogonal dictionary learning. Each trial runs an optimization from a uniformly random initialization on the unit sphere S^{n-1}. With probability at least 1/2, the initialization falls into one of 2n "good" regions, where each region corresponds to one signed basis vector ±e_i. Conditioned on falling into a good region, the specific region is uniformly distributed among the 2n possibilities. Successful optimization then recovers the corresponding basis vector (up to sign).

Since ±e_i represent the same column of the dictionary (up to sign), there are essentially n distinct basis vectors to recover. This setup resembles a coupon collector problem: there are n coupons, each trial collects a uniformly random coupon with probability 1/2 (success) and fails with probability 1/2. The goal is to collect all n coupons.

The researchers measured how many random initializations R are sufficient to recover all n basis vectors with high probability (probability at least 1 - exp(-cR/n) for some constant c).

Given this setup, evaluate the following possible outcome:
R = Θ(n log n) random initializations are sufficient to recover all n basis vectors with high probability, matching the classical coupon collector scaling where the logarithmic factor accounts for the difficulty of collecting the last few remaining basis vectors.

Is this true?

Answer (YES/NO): YES